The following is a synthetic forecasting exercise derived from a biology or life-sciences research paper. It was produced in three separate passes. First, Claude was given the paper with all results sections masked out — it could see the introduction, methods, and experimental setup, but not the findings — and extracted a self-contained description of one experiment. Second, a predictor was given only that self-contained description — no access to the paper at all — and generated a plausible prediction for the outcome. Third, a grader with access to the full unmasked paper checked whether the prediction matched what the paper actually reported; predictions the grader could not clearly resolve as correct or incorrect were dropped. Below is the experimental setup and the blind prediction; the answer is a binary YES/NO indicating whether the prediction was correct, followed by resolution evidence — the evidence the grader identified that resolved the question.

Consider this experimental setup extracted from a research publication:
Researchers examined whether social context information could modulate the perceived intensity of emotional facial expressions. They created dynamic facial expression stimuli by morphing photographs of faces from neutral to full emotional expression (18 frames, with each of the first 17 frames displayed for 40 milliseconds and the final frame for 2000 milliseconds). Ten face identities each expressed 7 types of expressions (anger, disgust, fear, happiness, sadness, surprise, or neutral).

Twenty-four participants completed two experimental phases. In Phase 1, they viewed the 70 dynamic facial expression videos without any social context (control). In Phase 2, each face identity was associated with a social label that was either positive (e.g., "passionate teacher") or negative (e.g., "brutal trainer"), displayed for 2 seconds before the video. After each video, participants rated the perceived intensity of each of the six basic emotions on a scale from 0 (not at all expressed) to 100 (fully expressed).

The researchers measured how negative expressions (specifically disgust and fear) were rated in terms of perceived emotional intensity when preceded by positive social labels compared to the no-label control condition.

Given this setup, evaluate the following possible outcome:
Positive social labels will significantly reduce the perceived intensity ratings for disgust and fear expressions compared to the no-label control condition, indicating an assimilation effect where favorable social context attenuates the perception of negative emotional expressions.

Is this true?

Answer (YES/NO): YES